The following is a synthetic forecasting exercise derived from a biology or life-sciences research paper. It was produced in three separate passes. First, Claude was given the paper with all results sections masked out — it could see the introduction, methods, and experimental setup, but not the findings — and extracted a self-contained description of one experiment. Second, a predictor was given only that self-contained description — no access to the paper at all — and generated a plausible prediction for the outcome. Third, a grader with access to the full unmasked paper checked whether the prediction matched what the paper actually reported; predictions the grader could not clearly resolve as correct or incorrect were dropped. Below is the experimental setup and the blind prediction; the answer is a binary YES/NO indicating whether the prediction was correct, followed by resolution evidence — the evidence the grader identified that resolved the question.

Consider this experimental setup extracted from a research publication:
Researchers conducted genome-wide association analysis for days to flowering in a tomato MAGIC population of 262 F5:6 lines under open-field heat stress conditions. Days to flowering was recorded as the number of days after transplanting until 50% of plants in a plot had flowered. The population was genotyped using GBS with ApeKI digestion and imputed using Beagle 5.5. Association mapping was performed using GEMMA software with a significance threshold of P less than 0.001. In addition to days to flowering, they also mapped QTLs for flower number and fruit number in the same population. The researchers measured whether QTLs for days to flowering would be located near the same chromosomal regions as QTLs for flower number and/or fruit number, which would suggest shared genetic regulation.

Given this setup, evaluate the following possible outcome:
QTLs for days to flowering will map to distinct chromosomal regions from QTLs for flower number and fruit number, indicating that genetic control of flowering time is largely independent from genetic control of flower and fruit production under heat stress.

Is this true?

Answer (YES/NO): NO